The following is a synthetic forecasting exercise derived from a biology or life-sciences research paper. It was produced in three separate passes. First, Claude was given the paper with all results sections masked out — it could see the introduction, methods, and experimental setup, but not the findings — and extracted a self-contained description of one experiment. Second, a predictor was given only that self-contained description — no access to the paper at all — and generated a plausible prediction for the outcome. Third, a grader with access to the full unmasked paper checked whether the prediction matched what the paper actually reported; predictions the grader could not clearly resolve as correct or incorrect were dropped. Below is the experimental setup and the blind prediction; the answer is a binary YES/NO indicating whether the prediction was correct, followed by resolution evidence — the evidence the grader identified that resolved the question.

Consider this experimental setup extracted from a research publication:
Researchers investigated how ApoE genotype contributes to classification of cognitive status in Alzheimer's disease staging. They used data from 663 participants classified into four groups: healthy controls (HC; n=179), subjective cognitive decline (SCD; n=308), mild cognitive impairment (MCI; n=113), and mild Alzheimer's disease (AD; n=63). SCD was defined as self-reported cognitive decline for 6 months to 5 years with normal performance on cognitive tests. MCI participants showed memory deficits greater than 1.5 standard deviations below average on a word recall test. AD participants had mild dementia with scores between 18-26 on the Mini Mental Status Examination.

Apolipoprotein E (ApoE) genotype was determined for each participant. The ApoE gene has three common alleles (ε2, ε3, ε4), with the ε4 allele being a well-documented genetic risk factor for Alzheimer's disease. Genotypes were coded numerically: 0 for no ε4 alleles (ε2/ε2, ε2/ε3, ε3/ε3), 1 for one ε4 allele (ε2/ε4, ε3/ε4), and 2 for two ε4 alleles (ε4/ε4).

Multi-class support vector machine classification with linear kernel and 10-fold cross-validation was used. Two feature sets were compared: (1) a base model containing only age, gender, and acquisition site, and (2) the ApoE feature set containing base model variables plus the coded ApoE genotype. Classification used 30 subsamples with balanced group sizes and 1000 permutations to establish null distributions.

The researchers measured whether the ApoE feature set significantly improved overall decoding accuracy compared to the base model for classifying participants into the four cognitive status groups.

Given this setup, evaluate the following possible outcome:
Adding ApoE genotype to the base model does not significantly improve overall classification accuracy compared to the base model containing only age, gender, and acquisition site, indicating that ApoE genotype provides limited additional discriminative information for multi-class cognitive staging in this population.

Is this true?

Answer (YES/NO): NO